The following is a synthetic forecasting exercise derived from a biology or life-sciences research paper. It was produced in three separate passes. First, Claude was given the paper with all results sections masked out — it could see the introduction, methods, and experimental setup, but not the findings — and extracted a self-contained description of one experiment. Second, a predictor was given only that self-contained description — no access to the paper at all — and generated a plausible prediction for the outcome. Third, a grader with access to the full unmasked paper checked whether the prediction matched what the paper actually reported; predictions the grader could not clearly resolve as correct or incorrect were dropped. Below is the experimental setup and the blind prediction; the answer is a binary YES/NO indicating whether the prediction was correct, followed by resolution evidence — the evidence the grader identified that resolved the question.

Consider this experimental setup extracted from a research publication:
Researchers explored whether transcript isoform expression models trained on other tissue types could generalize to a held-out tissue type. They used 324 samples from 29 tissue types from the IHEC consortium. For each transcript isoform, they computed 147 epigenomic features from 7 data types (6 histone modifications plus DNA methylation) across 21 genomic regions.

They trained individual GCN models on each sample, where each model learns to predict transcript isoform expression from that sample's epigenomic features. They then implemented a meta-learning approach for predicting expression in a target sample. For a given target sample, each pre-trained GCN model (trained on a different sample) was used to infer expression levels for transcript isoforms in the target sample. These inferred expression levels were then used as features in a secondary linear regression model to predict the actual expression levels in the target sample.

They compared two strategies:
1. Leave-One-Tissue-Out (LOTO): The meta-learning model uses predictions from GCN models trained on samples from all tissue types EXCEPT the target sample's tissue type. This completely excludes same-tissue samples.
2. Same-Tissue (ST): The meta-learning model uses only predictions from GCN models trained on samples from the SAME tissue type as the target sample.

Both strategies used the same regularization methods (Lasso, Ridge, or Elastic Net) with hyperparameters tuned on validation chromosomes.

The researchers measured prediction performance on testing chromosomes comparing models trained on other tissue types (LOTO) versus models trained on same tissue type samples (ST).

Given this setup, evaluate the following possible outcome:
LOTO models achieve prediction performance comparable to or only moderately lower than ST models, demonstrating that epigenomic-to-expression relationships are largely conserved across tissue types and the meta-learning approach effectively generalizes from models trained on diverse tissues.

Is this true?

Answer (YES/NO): NO